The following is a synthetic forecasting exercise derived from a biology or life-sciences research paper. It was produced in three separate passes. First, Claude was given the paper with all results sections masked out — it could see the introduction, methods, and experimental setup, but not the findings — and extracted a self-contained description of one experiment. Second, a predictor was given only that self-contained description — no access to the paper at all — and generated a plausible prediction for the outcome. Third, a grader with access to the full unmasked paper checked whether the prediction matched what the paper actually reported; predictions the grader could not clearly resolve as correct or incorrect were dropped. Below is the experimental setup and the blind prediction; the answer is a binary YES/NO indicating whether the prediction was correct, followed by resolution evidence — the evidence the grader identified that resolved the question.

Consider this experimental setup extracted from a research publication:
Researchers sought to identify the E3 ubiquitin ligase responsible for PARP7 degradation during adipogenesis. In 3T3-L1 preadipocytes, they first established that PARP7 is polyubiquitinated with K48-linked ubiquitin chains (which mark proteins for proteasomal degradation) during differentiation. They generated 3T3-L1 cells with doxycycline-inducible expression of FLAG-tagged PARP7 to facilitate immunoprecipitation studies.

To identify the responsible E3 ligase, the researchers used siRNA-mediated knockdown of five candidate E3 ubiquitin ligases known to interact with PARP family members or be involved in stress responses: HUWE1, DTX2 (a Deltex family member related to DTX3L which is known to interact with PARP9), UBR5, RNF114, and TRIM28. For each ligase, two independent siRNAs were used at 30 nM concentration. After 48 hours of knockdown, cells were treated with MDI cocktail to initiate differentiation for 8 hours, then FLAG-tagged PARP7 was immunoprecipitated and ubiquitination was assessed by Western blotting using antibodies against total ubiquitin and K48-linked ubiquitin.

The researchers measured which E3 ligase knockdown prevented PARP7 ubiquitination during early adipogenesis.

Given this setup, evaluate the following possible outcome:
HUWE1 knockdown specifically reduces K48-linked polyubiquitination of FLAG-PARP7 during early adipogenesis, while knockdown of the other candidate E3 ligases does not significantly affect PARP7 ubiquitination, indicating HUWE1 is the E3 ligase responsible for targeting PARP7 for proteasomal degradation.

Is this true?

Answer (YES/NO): NO